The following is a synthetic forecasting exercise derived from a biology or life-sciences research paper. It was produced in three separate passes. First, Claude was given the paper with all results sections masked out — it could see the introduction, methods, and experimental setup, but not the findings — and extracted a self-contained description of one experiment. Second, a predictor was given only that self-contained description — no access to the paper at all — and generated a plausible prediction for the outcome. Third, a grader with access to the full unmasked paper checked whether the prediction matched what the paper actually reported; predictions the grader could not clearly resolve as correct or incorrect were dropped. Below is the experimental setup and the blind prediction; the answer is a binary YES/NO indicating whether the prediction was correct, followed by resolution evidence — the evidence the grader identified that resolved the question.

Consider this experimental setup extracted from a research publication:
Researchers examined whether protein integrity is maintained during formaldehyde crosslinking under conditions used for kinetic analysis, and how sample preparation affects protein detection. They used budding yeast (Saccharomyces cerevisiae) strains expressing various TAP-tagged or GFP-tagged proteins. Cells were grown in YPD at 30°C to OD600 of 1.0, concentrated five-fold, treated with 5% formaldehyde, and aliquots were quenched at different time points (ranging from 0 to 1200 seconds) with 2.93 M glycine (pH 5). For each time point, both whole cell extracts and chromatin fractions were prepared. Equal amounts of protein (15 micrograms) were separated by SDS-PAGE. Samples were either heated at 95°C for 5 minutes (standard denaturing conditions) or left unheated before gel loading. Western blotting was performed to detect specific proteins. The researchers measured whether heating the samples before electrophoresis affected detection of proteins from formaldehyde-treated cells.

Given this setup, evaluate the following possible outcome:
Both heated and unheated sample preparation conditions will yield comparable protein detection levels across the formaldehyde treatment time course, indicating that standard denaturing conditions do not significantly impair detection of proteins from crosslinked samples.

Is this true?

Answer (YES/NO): NO